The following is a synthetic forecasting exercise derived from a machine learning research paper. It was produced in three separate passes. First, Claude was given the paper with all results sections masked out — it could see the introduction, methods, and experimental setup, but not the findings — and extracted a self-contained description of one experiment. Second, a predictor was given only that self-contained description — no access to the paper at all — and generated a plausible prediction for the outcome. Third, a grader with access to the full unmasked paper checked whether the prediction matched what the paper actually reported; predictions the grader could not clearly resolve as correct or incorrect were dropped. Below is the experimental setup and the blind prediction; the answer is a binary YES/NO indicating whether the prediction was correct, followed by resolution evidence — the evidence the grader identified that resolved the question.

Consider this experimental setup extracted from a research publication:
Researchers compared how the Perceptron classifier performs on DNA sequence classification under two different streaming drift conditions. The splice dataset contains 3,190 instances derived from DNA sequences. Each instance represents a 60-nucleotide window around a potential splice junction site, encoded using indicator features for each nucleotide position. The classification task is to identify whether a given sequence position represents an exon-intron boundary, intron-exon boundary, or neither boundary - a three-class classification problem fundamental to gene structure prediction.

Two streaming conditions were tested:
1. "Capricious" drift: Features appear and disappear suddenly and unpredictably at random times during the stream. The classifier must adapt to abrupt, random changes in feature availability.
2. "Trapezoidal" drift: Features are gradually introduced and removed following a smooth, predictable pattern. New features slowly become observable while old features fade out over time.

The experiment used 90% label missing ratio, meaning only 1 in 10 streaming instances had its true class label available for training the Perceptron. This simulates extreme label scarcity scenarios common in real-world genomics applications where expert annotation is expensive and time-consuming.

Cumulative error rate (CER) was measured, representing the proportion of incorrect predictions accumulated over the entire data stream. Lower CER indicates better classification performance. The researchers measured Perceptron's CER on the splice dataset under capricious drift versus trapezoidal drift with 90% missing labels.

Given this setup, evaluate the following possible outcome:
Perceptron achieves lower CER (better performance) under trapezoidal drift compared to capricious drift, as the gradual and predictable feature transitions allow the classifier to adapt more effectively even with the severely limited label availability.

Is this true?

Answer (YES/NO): NO